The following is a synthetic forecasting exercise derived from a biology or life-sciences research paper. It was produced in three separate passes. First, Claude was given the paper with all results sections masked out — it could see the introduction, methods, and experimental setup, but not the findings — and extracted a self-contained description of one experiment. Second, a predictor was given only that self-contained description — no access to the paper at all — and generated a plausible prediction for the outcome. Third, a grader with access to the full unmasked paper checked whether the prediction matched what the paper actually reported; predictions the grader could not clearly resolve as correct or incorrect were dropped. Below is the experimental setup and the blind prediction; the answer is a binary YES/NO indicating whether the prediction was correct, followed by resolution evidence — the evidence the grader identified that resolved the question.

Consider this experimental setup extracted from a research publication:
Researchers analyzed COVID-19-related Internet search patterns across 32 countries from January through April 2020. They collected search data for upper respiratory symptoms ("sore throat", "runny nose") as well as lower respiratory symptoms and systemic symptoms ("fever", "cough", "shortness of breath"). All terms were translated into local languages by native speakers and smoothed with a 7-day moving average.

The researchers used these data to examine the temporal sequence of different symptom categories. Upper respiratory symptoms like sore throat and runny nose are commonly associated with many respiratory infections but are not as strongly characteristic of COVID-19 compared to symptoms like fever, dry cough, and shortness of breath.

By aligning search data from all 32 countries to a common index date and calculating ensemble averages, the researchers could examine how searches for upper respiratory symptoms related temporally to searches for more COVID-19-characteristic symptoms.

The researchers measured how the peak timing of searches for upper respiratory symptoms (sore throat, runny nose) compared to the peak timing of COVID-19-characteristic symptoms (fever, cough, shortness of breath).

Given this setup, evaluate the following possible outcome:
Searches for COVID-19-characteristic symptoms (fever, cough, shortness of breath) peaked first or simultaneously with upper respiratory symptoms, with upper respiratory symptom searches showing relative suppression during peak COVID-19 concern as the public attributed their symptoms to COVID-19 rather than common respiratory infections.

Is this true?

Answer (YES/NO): NO